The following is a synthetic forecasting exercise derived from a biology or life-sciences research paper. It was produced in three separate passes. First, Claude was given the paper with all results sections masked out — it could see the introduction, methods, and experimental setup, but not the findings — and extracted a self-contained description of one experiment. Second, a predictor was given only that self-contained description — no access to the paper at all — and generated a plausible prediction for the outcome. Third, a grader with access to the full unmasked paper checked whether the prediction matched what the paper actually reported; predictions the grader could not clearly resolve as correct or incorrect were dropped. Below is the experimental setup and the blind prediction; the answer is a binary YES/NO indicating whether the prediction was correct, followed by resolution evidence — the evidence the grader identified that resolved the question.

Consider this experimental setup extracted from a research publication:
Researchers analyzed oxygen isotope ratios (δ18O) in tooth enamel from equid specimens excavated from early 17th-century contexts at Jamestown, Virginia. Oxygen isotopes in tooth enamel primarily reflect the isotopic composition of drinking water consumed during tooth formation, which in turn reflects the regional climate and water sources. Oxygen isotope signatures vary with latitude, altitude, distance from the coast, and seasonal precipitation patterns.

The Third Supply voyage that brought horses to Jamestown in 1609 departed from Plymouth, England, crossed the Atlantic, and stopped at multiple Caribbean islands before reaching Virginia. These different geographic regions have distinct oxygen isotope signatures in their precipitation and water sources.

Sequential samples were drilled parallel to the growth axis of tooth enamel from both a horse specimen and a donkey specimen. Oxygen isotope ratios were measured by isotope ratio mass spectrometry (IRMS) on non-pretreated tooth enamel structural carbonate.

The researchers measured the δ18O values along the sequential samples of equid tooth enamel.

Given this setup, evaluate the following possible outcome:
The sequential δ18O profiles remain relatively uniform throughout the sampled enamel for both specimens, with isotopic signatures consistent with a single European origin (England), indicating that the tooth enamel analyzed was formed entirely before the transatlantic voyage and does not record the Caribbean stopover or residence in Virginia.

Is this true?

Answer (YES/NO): NO